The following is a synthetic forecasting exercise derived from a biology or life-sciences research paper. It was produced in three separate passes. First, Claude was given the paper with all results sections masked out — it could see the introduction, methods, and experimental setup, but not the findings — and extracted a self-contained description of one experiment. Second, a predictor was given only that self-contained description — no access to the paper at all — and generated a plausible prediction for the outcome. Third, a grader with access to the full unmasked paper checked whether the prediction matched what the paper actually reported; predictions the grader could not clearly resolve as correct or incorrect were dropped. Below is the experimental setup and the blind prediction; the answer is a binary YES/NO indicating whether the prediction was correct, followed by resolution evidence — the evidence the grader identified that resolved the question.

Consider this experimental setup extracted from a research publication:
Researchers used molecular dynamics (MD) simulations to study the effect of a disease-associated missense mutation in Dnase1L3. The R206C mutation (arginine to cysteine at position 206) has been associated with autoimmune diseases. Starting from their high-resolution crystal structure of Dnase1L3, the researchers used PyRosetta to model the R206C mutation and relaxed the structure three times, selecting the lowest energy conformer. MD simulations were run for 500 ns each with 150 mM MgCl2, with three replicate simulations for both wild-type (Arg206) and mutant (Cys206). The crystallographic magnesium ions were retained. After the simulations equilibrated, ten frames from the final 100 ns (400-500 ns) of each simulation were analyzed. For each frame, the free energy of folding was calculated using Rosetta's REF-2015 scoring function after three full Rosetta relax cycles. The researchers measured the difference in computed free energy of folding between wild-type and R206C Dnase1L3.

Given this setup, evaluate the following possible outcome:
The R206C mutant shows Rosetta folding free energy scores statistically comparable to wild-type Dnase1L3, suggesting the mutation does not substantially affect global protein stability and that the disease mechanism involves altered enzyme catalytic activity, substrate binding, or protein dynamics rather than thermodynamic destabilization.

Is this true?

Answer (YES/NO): NO